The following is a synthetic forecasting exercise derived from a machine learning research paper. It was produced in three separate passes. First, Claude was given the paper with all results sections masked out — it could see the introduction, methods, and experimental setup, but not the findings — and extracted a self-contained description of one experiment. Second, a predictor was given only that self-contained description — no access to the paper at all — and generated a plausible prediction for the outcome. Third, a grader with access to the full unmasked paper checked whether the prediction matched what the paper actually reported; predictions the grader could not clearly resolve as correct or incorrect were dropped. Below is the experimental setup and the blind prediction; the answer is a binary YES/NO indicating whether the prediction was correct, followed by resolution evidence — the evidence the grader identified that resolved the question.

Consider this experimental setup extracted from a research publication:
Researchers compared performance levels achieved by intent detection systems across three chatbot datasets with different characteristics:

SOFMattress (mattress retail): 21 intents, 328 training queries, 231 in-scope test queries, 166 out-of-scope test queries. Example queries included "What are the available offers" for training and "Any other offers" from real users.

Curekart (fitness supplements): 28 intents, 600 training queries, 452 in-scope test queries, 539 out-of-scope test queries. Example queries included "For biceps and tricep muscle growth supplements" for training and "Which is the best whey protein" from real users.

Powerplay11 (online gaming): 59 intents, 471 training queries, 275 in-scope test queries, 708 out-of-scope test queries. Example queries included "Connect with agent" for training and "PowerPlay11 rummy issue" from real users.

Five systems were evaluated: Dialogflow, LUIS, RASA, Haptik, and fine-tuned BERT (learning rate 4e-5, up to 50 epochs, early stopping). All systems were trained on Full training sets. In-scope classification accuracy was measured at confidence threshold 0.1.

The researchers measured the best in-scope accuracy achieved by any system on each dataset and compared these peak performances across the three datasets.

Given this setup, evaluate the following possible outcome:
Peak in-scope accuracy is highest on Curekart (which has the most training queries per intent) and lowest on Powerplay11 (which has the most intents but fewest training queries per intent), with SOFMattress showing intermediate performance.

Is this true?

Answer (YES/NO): YES